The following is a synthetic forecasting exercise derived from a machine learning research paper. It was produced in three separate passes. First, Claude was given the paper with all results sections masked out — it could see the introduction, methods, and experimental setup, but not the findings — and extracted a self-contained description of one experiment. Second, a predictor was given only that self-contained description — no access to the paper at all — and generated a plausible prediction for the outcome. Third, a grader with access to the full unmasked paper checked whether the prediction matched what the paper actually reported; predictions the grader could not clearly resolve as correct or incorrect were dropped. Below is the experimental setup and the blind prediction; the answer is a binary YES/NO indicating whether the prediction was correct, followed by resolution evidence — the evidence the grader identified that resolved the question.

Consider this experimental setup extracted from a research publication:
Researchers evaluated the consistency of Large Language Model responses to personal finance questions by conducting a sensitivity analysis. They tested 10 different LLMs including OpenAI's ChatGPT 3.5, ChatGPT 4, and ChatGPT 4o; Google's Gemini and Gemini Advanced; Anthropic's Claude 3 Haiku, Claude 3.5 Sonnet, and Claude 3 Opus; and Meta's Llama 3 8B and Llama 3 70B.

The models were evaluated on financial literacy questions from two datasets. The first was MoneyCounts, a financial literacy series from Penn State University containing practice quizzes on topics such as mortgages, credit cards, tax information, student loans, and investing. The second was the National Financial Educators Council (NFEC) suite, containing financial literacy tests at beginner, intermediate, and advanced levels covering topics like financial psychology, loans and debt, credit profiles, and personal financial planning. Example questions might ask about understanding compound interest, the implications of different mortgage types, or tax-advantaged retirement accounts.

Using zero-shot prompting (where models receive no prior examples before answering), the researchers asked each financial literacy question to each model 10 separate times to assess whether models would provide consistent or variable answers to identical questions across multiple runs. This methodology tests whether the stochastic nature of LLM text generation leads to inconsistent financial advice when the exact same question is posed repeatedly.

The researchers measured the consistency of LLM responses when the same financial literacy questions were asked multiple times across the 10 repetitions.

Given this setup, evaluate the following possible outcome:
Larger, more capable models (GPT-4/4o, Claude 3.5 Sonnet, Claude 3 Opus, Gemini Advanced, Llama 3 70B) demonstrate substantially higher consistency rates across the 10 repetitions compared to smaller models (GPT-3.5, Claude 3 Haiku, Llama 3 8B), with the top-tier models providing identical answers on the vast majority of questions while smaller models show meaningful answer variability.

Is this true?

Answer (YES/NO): NO